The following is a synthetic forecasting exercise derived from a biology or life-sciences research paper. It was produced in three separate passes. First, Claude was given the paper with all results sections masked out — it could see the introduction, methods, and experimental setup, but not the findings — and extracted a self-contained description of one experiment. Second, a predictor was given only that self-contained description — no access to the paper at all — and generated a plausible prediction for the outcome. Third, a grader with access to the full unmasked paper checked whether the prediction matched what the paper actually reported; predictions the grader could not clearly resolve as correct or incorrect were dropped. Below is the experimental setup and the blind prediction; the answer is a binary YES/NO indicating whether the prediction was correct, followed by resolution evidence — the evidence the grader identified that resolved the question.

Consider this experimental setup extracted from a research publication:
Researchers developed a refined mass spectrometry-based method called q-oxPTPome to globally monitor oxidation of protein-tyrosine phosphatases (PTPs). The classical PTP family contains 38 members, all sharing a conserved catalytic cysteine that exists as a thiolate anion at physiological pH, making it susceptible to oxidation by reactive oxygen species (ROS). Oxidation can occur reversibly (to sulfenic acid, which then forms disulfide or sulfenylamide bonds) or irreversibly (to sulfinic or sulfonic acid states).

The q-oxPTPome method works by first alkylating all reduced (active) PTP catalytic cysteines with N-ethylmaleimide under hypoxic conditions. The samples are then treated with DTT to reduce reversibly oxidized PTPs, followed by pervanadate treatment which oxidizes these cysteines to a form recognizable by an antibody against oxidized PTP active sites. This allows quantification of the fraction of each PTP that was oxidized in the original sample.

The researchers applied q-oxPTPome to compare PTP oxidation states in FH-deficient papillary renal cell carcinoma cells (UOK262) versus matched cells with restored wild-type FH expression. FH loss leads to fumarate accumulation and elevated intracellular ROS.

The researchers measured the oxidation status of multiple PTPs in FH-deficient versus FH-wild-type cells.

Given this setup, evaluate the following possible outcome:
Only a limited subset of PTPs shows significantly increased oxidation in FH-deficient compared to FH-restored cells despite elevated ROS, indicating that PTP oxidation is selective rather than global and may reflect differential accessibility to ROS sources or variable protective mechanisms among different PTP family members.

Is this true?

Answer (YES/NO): NO